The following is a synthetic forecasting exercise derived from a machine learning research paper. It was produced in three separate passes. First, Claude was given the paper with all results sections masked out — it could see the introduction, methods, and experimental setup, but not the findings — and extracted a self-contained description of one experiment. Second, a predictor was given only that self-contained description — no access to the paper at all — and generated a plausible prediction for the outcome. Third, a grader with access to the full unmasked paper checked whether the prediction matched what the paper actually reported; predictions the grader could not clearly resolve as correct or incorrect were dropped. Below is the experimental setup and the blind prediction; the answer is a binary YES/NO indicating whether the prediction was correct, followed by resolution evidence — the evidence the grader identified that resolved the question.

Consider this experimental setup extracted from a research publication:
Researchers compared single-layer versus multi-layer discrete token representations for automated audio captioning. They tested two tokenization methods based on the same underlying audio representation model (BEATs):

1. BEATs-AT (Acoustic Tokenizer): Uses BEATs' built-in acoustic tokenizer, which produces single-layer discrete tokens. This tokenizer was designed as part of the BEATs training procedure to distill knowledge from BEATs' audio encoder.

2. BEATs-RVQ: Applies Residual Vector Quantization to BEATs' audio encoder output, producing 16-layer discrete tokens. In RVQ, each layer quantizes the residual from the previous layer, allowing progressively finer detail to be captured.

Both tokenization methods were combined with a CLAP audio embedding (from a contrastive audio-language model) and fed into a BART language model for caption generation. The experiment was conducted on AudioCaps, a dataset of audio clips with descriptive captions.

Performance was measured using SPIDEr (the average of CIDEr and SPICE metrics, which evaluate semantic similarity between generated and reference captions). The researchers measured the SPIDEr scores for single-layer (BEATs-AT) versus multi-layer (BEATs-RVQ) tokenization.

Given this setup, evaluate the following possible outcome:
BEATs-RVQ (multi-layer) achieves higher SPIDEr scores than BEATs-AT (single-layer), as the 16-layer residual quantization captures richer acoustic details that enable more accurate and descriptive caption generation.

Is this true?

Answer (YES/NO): YES